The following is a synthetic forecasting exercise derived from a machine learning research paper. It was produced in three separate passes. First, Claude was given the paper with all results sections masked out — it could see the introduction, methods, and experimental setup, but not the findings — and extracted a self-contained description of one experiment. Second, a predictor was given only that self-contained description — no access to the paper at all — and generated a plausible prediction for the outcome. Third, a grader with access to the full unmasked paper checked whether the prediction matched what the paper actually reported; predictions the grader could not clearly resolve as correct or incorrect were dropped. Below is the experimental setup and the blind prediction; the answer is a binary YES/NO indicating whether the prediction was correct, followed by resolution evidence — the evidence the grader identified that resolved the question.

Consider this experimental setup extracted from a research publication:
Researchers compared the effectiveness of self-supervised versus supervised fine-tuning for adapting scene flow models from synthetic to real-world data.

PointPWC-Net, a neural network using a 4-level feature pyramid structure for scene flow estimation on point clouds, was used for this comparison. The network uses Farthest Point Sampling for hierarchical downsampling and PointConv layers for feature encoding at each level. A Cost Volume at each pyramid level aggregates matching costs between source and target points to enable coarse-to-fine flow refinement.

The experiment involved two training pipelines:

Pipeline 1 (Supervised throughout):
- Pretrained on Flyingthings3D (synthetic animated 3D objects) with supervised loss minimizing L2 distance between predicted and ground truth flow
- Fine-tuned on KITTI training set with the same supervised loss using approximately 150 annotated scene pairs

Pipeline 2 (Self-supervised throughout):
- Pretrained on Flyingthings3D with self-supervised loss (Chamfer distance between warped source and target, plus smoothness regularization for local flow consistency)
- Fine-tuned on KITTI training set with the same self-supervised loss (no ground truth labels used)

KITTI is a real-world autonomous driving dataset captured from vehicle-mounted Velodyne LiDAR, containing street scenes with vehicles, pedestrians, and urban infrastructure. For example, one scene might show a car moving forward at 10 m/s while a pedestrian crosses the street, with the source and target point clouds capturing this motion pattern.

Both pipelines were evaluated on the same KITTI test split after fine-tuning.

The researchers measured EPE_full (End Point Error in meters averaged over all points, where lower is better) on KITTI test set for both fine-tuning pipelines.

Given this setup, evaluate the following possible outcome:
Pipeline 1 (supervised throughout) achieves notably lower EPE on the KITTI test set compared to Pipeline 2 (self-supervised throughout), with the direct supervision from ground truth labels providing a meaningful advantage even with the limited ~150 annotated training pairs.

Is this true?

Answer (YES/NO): YES